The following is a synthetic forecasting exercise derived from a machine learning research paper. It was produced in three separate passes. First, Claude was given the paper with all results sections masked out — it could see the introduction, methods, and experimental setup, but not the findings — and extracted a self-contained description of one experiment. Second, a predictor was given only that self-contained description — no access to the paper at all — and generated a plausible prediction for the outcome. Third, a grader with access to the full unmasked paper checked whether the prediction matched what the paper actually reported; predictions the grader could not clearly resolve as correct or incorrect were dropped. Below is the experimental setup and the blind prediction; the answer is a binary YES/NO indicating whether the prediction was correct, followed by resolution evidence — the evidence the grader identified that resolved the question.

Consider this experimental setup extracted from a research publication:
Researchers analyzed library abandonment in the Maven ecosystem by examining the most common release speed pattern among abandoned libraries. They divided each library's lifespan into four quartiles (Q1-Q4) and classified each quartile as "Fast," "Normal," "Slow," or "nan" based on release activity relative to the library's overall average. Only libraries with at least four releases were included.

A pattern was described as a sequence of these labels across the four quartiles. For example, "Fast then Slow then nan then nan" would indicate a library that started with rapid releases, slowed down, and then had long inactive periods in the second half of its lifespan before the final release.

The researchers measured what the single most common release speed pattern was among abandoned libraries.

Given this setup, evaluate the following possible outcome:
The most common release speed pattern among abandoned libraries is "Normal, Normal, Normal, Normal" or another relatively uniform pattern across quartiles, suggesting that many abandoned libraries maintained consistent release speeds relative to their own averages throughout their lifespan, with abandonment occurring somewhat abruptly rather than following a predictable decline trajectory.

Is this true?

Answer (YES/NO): NO